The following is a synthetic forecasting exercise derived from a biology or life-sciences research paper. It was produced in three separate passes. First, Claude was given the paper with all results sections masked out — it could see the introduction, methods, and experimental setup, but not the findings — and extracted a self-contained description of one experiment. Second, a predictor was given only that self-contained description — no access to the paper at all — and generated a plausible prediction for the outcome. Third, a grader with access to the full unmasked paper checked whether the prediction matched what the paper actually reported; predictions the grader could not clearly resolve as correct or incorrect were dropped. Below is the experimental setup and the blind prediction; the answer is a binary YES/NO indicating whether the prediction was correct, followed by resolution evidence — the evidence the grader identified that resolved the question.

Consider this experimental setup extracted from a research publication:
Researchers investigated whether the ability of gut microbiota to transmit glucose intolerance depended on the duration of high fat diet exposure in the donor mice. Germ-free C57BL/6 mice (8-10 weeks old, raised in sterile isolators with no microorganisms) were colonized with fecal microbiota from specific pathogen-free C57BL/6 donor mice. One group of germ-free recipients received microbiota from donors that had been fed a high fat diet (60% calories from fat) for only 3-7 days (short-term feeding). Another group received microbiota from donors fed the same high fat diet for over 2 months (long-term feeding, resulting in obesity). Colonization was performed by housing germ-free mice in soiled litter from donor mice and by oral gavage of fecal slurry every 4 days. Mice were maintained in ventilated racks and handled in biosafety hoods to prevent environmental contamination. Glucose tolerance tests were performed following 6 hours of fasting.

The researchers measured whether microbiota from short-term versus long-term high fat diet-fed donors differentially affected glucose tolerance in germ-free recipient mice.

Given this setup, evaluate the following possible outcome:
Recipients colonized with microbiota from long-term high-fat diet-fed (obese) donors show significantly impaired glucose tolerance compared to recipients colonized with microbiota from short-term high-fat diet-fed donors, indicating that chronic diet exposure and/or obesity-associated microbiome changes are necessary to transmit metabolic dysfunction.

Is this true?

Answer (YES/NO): YES